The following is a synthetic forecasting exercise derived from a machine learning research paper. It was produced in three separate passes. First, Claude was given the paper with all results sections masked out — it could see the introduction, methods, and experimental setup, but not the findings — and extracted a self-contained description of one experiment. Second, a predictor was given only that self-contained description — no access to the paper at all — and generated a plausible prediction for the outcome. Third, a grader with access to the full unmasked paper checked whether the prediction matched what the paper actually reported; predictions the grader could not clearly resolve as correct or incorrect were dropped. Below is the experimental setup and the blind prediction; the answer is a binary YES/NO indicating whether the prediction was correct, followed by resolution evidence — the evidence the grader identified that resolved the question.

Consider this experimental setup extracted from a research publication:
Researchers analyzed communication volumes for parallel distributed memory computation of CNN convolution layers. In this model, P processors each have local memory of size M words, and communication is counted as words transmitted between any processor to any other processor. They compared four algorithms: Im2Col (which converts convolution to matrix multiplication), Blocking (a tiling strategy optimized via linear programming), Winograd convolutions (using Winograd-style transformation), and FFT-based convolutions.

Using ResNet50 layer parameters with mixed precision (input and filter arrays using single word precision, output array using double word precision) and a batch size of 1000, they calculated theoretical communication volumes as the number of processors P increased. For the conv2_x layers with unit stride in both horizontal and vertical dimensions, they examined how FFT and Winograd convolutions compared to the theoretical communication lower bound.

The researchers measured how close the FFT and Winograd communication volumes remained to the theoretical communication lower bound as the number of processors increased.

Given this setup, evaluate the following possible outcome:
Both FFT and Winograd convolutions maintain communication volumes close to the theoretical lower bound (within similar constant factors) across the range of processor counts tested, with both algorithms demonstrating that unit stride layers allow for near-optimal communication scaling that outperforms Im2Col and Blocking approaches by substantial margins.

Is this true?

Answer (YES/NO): NO